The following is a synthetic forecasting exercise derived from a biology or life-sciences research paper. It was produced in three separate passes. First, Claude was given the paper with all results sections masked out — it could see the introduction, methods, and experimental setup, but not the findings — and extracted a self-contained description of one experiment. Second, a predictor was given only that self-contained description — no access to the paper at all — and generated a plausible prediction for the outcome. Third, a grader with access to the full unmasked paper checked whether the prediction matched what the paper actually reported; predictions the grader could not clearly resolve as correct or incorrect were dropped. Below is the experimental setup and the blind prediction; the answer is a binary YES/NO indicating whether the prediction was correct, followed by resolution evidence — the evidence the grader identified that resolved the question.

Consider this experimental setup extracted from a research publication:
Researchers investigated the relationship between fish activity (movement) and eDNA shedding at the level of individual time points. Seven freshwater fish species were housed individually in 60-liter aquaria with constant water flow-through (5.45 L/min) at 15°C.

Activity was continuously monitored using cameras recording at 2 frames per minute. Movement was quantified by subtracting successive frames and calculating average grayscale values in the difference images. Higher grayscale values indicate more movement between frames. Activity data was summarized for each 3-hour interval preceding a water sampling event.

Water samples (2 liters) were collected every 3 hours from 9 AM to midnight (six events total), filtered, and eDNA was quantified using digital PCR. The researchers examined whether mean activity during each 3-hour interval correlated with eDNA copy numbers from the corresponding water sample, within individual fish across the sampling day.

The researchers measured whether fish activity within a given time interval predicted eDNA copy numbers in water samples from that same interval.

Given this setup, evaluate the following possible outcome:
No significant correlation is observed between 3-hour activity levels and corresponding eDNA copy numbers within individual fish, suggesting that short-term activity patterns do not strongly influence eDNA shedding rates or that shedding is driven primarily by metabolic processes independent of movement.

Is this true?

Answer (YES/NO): NO